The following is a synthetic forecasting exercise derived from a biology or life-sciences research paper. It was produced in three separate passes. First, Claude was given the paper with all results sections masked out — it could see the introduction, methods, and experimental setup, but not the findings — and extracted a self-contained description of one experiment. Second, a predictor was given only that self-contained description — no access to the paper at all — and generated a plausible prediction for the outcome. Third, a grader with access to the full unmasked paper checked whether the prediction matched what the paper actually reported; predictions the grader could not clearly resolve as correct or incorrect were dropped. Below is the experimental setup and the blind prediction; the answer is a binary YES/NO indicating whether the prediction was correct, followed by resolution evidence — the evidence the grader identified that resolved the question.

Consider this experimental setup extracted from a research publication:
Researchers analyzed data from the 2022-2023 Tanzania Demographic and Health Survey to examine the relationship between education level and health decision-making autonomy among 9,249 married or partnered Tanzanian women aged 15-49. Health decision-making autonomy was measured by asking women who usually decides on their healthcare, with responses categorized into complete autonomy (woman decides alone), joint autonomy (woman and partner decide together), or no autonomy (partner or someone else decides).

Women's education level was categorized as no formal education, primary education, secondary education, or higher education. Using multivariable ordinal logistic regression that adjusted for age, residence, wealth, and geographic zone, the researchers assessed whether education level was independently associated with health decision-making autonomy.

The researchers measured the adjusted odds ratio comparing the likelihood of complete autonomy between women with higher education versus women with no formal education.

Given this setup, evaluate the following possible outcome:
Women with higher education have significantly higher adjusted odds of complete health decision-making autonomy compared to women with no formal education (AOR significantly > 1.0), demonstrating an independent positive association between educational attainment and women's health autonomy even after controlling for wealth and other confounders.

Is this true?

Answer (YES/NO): YES